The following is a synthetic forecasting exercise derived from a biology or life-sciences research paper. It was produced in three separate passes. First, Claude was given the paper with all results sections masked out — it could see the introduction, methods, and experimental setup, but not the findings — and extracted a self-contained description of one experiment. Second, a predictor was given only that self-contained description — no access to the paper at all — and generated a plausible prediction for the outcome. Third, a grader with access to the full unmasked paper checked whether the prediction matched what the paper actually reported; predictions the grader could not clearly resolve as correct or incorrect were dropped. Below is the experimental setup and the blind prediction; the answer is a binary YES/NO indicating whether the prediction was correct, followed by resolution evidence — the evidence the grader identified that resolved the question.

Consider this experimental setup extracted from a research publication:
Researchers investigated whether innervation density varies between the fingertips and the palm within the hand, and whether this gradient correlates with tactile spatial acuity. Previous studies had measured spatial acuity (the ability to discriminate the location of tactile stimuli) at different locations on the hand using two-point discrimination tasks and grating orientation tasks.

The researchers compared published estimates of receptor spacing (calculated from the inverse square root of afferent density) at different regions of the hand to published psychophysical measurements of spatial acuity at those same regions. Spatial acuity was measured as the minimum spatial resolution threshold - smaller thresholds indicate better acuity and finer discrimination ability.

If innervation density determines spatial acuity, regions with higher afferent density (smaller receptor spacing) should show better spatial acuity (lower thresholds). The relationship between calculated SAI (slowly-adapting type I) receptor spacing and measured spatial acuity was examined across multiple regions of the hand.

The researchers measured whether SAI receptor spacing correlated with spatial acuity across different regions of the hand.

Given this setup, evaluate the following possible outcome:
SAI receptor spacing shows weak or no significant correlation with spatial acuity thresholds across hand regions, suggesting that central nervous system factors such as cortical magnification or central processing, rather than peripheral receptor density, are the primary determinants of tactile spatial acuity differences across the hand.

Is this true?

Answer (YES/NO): NO